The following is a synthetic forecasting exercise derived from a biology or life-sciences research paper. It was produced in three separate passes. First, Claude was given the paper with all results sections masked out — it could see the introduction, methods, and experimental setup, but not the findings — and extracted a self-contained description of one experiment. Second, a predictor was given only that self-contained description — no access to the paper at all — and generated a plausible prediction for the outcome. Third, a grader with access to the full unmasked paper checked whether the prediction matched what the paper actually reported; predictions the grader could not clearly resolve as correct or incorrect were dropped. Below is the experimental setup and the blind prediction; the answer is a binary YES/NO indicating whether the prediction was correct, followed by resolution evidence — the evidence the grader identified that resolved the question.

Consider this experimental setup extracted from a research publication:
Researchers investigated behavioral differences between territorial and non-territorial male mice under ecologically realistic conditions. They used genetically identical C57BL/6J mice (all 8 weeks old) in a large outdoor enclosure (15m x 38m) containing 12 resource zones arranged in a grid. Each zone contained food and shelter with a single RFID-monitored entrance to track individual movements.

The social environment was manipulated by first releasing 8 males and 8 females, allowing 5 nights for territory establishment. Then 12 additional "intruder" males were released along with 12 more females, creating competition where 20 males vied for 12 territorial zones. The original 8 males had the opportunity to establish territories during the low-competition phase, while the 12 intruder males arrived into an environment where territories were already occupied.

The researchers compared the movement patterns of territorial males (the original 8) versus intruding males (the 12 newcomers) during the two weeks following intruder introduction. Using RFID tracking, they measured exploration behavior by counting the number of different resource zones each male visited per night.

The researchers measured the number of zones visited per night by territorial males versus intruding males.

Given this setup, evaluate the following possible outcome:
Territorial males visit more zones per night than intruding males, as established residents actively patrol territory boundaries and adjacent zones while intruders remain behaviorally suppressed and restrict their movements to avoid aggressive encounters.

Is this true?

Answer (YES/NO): NO